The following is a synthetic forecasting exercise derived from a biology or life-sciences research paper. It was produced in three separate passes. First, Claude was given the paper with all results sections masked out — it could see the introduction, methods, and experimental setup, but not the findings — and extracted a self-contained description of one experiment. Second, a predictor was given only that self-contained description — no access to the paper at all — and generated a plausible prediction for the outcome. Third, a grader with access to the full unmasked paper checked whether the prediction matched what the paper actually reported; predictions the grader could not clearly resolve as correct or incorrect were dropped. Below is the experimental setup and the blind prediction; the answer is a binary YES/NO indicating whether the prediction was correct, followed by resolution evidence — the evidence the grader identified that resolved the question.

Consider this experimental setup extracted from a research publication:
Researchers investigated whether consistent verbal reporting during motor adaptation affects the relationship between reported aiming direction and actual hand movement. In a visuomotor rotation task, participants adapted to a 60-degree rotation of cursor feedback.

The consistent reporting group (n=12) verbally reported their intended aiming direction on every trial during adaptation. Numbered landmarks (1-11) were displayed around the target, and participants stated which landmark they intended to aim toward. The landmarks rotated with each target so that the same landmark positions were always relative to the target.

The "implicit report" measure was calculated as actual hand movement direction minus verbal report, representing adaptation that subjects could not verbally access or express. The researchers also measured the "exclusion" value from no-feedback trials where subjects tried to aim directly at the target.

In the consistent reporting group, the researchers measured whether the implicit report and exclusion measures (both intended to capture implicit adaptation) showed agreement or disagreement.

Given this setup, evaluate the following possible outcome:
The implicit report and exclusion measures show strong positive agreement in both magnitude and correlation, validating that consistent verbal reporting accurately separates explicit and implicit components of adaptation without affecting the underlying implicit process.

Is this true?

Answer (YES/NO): NO